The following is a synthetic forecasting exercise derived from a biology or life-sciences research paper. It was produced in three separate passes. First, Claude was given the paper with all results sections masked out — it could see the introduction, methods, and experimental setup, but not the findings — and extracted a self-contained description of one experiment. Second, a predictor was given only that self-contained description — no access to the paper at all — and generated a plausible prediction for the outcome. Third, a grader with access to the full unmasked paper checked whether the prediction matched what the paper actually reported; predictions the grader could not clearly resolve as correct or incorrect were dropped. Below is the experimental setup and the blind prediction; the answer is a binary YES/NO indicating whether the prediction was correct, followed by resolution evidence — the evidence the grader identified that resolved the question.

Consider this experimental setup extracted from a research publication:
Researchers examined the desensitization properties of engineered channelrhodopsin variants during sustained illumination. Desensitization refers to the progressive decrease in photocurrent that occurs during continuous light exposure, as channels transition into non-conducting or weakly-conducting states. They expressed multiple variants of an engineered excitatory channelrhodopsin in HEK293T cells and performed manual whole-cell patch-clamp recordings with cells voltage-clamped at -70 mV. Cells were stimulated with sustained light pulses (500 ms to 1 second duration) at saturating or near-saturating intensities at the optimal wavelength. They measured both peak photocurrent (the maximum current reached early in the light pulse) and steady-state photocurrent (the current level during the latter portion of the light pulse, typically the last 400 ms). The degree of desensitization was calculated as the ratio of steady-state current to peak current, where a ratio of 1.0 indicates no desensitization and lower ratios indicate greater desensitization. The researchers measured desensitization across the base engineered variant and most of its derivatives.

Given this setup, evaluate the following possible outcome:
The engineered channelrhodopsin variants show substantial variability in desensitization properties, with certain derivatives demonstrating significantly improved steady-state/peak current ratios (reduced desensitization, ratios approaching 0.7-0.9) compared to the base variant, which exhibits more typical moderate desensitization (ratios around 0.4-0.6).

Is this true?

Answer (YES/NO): NO